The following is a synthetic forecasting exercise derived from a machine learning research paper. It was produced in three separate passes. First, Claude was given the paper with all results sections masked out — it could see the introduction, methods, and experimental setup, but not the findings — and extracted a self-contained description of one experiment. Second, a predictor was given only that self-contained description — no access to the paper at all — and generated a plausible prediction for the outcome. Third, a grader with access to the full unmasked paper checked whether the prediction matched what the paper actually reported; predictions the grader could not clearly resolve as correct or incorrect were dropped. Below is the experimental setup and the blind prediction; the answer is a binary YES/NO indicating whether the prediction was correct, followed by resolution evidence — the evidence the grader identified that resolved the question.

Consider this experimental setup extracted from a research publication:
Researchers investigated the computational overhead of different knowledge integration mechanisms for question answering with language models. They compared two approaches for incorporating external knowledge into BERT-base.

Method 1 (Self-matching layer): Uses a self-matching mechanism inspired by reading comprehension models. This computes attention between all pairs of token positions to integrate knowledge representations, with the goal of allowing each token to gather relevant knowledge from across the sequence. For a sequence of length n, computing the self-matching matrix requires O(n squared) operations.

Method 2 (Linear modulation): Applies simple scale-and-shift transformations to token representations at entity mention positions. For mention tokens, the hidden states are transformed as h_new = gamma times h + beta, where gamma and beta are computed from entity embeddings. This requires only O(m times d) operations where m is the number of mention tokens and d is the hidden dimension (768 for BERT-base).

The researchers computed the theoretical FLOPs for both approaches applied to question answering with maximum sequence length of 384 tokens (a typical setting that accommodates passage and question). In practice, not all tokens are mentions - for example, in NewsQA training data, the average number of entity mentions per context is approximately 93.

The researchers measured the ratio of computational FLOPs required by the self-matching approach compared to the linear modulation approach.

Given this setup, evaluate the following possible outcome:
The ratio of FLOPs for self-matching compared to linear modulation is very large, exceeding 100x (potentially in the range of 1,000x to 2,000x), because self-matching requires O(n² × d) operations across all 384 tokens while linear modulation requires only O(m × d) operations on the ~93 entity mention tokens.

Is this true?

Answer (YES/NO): NO